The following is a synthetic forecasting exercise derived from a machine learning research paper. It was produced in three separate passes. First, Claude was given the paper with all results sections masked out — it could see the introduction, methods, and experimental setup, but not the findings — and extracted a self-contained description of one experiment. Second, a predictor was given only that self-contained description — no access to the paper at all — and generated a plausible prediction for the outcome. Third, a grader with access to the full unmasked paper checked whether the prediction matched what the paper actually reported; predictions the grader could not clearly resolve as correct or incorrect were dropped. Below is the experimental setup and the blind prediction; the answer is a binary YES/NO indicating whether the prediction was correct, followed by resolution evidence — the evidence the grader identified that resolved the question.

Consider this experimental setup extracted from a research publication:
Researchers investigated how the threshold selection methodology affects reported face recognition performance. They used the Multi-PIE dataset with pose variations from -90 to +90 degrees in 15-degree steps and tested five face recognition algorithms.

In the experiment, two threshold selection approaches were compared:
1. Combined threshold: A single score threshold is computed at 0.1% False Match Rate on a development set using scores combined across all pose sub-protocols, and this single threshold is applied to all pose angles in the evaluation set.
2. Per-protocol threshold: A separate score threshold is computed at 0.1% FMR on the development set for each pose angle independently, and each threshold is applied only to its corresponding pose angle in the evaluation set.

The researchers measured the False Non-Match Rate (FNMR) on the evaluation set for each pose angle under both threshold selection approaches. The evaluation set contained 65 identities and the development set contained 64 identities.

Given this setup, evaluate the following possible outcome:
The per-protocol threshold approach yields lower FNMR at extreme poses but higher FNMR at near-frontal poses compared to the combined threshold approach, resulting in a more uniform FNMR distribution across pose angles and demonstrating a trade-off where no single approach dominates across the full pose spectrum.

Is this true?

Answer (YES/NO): NO